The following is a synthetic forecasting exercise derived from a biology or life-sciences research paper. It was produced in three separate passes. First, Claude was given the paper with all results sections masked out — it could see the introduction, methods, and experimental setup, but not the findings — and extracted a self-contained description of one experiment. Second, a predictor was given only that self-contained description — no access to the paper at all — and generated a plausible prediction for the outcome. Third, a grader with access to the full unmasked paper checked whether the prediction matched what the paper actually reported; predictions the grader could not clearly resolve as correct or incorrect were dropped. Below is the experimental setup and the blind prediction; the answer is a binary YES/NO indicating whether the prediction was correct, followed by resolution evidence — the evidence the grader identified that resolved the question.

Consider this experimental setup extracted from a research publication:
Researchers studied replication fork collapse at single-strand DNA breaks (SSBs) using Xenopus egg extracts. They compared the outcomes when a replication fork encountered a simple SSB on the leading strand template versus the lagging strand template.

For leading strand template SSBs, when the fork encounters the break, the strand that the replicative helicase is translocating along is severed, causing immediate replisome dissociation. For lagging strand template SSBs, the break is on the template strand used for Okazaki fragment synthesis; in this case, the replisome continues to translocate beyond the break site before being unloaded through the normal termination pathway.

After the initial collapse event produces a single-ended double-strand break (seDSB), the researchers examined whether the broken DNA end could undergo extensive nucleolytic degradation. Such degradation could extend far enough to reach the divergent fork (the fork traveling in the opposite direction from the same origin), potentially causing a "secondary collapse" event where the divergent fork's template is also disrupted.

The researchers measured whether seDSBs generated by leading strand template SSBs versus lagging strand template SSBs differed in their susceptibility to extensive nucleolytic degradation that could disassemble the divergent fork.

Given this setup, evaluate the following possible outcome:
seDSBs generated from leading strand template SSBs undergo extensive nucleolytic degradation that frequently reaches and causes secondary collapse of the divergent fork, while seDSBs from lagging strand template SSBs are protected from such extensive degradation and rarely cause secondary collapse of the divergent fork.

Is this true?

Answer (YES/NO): YES